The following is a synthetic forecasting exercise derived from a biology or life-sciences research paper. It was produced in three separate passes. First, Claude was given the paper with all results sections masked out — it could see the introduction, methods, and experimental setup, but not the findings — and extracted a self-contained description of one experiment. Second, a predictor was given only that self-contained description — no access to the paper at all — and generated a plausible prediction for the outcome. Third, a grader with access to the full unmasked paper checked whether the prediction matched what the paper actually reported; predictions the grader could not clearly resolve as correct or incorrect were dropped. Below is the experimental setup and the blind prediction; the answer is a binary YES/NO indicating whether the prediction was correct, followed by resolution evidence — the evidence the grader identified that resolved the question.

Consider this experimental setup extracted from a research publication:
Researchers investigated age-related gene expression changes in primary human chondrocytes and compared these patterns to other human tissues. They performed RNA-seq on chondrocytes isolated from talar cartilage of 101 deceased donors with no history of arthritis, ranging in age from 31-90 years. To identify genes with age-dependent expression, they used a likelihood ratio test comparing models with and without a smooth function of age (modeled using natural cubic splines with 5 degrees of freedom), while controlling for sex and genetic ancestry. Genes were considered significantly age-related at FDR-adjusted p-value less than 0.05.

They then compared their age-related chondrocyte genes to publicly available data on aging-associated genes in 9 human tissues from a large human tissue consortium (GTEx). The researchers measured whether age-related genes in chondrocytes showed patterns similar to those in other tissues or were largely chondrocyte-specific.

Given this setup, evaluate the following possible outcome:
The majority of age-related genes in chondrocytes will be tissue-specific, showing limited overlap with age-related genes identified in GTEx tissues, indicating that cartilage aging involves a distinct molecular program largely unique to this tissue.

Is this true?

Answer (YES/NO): NO